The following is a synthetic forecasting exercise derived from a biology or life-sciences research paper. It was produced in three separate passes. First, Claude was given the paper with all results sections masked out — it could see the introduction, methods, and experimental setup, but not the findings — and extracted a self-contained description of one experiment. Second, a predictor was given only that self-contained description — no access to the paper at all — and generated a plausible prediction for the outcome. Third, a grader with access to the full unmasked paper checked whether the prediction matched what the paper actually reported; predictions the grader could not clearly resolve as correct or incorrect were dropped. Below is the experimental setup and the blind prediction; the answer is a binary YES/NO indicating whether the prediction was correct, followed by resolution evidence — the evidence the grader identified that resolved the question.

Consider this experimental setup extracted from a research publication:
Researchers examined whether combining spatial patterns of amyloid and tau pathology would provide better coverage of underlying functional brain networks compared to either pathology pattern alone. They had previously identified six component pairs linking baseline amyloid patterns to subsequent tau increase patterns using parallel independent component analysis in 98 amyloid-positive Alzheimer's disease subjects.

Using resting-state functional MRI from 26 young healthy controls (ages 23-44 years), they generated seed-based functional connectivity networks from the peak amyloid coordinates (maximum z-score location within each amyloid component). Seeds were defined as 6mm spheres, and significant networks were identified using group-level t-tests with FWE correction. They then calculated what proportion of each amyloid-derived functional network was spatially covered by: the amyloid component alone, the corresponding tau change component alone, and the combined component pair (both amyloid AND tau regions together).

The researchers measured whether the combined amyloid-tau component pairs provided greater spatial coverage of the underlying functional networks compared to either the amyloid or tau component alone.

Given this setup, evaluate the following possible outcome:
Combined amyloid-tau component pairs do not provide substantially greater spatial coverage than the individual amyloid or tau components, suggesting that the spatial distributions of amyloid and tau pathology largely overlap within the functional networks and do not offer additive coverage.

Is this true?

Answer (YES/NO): NO